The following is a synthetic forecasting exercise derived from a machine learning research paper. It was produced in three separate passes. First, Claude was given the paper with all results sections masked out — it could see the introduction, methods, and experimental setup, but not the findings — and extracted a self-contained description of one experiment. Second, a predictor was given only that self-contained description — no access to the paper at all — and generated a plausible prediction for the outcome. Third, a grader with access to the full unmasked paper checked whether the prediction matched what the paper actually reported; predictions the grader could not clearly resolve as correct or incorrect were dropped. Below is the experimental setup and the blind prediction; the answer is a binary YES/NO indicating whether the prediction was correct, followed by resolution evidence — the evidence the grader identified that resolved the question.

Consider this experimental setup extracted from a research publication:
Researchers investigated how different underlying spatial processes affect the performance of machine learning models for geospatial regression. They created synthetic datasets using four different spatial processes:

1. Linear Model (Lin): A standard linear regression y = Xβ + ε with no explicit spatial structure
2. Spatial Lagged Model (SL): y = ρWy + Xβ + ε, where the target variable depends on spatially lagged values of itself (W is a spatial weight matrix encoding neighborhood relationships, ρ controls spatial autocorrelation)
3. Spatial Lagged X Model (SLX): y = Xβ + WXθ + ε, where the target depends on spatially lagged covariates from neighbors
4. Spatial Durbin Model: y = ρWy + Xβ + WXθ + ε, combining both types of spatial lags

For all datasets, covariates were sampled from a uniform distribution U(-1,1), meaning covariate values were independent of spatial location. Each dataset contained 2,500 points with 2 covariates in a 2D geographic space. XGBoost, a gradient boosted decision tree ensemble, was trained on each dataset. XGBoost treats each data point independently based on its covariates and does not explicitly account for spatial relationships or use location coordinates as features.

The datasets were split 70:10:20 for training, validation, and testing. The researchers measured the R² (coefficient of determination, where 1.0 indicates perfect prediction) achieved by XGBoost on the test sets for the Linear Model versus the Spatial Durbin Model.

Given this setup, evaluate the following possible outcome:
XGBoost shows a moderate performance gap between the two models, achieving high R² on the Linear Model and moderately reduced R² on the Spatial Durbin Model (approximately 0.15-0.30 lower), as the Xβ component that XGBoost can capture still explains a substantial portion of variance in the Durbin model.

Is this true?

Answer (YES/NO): YES